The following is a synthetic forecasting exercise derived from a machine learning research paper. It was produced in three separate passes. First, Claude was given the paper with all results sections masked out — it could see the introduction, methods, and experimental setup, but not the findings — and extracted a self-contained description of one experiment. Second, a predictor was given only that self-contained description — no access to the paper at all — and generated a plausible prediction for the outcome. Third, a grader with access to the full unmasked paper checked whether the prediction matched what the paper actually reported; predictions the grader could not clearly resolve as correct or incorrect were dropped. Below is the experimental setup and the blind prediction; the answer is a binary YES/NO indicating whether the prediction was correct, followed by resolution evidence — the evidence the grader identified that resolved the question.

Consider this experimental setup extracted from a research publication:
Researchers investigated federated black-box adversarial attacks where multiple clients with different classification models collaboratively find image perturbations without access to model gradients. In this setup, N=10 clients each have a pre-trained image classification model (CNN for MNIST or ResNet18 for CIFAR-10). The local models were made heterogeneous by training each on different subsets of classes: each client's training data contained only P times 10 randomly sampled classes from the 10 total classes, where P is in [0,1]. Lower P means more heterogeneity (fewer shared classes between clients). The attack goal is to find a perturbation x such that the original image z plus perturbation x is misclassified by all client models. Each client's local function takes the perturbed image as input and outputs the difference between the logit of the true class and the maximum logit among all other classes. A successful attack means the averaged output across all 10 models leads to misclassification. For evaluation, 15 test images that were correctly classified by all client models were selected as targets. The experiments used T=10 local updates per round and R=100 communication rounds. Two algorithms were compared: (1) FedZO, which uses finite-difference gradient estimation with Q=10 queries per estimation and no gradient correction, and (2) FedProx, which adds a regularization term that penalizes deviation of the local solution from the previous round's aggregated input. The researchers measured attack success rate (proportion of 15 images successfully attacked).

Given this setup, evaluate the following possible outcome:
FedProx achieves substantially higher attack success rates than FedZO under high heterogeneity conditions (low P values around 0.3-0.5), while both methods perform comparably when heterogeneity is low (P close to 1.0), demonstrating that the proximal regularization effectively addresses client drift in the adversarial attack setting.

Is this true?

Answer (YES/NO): NO